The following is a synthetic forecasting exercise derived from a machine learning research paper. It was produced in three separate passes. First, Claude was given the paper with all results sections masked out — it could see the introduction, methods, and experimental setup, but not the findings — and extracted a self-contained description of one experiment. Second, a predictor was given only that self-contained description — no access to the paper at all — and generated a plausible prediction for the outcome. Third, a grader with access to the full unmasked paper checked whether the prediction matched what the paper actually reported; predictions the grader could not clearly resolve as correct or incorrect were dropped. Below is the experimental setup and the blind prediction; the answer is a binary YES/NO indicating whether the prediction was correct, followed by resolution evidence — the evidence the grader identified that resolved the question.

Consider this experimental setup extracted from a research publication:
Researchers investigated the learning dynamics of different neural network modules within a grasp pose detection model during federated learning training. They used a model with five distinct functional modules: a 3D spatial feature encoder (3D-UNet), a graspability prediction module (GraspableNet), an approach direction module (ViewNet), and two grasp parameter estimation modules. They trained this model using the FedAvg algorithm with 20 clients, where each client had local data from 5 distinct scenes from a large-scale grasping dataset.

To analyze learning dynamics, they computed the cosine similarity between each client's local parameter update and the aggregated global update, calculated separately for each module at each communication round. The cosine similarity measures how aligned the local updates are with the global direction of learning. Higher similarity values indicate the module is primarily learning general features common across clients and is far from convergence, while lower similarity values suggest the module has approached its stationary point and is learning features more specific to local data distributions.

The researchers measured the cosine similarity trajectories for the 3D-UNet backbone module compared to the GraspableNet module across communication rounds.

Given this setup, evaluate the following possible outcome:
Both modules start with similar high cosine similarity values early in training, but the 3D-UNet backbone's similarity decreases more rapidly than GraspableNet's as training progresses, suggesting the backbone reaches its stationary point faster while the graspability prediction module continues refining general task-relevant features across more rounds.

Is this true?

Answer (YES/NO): NO